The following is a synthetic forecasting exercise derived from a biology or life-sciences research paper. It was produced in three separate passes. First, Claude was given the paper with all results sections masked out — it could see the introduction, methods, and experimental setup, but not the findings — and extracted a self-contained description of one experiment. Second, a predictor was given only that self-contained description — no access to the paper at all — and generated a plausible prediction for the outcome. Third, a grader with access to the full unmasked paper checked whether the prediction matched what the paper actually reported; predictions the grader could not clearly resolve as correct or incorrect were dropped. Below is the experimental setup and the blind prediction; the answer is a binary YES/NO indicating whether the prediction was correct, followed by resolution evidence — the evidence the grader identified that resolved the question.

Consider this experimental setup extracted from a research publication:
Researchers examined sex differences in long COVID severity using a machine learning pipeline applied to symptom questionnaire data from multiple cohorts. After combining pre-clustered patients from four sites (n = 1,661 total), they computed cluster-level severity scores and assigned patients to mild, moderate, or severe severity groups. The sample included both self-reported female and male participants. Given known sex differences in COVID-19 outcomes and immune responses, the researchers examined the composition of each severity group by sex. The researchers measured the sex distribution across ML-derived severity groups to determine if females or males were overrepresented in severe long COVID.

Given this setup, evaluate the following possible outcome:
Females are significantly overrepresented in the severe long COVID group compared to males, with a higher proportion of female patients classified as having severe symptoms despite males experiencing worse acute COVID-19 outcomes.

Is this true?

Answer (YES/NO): YES